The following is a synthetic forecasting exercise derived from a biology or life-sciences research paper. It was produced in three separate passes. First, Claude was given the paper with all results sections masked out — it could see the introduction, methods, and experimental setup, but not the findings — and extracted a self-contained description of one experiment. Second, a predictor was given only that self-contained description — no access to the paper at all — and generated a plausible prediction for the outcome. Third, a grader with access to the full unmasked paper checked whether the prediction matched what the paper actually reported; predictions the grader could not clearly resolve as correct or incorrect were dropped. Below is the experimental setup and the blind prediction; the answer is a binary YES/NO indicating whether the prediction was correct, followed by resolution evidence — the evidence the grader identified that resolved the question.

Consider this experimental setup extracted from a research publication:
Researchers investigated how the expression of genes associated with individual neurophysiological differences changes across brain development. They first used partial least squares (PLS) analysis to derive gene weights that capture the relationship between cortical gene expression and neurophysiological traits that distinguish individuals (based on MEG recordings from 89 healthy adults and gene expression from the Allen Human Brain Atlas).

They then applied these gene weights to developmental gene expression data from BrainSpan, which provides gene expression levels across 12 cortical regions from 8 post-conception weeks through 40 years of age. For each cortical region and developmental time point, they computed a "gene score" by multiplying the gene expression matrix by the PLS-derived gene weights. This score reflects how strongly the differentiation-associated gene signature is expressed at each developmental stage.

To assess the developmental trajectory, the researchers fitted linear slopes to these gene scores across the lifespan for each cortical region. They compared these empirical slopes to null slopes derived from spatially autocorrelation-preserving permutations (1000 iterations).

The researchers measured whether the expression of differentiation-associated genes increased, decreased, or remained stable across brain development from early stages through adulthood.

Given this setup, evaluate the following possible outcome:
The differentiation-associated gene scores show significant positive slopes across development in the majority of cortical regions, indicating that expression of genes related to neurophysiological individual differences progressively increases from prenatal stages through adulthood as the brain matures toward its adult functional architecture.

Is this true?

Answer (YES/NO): YES